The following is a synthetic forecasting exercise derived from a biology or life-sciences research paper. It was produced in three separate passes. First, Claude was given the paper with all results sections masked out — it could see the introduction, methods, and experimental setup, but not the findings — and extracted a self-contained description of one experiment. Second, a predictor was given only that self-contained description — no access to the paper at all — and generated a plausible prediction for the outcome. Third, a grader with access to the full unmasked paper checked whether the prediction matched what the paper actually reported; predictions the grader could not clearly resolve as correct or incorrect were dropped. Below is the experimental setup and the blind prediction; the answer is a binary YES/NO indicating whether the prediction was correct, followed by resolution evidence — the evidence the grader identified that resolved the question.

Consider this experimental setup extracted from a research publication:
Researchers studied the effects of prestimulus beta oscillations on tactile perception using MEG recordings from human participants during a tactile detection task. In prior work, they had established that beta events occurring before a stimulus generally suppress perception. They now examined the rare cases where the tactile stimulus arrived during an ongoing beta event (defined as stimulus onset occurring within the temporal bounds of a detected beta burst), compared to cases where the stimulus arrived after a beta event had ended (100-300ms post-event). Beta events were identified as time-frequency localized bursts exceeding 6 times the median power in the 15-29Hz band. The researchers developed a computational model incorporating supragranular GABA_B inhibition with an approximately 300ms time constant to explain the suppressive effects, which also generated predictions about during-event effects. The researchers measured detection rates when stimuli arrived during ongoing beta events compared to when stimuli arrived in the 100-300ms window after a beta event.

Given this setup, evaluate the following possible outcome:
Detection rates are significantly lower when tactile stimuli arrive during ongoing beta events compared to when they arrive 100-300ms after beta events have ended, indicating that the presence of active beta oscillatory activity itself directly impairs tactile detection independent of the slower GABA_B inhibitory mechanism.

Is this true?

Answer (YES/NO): NO